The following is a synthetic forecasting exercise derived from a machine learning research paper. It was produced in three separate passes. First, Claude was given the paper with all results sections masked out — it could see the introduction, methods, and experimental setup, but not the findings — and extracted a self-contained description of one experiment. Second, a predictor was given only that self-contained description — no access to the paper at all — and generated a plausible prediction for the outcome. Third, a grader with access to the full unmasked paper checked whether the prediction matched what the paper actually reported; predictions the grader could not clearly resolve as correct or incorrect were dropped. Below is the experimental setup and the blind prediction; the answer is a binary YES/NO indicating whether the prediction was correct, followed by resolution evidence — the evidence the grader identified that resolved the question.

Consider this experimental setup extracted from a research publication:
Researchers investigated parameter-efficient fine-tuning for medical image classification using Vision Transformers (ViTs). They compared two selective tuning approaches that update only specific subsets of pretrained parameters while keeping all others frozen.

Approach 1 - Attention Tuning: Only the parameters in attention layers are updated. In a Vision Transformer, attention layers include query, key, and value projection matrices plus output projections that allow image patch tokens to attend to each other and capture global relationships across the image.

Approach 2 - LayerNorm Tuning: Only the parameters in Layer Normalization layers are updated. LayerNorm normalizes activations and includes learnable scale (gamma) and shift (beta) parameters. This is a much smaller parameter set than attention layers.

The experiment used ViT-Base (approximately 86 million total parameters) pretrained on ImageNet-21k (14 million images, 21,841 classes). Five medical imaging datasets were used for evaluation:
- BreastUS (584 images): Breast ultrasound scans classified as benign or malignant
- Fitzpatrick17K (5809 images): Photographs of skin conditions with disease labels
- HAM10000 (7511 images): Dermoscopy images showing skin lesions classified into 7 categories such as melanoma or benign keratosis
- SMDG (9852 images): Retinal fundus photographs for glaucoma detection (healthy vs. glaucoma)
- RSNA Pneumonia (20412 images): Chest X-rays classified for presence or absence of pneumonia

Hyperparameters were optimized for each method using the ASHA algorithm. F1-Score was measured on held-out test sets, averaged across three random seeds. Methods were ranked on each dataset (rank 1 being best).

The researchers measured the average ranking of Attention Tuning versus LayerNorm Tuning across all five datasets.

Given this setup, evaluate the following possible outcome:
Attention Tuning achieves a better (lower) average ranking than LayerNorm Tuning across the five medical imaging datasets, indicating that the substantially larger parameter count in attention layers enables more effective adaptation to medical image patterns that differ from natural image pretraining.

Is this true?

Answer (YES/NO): YES